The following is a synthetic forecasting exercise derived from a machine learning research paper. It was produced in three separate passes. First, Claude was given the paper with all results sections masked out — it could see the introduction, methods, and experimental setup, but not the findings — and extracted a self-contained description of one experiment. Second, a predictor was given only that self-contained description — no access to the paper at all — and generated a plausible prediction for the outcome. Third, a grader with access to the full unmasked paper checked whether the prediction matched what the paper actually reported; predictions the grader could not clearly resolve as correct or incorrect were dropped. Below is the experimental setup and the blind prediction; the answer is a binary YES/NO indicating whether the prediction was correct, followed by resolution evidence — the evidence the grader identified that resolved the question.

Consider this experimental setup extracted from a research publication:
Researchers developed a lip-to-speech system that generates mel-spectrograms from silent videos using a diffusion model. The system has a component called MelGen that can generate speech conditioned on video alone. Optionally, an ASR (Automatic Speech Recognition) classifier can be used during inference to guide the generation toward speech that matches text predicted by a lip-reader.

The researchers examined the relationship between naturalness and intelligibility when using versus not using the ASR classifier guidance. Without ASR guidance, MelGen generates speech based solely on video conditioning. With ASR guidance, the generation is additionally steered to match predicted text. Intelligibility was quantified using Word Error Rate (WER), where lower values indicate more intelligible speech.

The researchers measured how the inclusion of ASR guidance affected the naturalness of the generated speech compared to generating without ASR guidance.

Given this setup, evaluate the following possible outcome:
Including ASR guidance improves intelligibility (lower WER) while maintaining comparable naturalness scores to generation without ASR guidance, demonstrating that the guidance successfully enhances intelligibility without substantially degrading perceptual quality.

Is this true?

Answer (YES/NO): NO